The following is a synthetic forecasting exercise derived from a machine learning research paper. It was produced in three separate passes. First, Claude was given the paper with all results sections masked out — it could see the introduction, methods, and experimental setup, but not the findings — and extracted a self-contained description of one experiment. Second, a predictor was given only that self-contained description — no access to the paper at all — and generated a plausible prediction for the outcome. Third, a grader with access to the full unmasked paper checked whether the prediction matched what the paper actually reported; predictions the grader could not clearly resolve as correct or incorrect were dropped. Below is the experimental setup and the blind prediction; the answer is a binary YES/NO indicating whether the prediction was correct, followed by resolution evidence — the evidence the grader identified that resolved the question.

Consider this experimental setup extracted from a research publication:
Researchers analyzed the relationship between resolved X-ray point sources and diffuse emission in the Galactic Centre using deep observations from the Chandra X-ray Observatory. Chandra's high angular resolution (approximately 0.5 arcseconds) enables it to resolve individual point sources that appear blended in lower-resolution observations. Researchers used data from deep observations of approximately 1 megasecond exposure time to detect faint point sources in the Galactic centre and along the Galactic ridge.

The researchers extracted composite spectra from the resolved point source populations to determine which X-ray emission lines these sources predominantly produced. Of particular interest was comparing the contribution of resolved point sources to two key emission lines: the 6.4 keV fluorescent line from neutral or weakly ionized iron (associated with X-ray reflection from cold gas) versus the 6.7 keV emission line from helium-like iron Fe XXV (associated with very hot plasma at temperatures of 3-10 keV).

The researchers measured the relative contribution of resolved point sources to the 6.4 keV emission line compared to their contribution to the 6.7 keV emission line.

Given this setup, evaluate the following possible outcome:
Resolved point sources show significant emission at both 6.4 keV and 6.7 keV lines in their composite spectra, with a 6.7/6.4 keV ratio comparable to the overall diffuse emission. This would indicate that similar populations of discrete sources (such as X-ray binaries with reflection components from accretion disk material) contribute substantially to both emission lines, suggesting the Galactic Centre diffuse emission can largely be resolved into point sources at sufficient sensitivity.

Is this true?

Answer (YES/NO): NO